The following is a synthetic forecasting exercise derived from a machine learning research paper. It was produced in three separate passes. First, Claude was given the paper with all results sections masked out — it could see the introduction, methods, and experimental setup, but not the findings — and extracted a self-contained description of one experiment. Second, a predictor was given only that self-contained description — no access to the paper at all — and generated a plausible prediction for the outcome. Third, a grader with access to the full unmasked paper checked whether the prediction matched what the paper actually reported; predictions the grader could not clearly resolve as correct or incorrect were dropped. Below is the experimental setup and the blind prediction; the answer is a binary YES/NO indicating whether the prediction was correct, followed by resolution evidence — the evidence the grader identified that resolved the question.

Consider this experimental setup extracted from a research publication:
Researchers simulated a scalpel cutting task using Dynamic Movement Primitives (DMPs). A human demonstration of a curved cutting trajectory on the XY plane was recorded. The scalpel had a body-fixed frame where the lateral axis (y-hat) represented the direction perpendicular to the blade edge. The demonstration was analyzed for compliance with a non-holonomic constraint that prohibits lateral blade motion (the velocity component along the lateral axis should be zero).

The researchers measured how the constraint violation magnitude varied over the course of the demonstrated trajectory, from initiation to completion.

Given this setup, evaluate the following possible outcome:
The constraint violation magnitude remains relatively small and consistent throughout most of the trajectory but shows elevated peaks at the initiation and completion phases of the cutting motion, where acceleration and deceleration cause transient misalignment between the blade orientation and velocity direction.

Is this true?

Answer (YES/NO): NO